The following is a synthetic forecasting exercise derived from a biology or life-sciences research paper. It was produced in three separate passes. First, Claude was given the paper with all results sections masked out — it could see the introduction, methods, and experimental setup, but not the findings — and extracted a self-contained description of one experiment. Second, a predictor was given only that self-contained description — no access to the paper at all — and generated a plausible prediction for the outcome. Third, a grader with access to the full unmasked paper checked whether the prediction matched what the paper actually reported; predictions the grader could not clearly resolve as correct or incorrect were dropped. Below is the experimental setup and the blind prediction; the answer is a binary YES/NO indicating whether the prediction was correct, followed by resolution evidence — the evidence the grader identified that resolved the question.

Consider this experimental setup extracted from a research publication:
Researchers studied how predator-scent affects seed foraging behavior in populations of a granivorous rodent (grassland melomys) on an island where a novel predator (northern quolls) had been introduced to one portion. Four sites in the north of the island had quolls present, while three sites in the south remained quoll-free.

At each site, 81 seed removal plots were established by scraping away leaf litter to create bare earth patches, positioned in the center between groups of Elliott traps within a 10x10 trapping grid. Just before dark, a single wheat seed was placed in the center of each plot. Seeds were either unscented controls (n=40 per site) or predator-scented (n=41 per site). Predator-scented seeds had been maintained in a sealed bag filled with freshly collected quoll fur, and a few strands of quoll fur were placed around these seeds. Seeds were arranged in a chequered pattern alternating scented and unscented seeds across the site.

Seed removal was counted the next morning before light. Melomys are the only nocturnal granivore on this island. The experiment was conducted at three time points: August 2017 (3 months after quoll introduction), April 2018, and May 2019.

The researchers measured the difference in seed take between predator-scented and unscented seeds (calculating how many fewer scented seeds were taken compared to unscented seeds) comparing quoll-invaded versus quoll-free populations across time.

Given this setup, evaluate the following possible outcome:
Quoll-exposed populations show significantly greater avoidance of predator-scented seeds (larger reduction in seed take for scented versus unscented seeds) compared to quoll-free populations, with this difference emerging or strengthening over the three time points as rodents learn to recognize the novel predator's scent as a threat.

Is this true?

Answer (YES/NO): YES